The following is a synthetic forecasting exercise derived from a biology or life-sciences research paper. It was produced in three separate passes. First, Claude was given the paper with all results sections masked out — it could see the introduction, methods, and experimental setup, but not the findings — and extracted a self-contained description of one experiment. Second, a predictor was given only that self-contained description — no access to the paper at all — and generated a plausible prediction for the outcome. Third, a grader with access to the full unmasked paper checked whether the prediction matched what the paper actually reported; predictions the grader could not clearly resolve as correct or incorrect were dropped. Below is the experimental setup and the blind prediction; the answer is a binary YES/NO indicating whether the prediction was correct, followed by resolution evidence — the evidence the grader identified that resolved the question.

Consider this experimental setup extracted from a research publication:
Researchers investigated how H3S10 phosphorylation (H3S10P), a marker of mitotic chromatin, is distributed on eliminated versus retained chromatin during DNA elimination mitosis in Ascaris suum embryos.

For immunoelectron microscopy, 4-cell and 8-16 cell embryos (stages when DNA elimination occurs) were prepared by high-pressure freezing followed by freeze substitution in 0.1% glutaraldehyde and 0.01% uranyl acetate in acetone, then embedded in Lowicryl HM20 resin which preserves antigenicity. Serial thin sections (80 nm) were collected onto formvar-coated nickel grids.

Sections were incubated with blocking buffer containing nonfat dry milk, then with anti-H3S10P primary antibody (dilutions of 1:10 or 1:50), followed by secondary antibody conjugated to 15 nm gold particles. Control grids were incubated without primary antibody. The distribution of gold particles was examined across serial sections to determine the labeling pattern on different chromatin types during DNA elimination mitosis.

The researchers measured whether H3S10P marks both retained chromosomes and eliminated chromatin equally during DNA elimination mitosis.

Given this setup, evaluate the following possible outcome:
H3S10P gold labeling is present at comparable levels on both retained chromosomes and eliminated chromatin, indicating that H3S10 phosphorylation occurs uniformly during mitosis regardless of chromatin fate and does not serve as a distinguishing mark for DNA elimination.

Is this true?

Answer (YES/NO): NO